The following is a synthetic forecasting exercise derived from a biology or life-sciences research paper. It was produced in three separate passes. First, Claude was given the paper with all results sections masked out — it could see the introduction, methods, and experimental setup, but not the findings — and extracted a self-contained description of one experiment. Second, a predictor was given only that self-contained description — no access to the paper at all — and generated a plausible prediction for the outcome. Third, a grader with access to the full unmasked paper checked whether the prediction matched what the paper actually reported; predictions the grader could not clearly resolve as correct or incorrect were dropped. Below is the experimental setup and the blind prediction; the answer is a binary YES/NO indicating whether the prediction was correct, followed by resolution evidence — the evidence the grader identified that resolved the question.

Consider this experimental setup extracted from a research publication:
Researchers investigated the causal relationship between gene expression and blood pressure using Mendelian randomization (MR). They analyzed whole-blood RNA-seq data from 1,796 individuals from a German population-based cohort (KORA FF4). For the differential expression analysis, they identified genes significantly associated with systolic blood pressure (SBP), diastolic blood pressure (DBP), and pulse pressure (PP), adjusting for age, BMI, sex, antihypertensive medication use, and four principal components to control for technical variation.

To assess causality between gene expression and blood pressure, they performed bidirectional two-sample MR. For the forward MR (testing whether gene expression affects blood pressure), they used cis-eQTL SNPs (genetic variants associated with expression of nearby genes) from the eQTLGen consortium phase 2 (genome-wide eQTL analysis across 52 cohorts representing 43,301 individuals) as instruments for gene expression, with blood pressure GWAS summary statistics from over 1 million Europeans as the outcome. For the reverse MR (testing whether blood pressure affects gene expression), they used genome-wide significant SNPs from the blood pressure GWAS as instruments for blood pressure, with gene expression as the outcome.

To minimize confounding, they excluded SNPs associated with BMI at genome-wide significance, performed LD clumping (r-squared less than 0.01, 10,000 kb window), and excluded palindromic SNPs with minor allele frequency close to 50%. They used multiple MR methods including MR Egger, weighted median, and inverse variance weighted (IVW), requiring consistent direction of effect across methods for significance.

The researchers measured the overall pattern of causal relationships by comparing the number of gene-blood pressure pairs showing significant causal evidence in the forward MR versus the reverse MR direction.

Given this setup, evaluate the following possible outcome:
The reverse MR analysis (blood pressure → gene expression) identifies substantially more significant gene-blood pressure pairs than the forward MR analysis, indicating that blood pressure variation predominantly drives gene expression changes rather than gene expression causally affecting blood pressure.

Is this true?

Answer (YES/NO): YES